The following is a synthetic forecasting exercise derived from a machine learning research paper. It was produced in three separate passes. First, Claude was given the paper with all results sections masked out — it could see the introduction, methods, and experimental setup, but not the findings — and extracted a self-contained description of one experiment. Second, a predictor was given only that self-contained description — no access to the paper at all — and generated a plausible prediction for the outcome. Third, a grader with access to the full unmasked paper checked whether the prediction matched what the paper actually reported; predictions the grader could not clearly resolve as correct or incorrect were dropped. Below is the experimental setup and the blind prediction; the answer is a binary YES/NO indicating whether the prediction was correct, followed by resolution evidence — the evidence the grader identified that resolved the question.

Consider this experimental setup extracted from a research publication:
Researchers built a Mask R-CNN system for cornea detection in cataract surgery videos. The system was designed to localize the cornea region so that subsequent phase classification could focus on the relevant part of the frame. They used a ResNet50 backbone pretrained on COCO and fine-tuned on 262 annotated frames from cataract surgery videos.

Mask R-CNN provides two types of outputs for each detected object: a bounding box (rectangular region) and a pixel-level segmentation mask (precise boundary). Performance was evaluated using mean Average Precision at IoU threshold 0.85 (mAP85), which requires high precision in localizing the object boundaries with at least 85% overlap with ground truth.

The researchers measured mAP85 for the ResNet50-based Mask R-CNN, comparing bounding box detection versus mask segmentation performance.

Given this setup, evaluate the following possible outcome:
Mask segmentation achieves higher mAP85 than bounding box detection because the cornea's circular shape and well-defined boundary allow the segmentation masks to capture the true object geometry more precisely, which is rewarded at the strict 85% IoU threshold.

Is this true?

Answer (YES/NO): NO